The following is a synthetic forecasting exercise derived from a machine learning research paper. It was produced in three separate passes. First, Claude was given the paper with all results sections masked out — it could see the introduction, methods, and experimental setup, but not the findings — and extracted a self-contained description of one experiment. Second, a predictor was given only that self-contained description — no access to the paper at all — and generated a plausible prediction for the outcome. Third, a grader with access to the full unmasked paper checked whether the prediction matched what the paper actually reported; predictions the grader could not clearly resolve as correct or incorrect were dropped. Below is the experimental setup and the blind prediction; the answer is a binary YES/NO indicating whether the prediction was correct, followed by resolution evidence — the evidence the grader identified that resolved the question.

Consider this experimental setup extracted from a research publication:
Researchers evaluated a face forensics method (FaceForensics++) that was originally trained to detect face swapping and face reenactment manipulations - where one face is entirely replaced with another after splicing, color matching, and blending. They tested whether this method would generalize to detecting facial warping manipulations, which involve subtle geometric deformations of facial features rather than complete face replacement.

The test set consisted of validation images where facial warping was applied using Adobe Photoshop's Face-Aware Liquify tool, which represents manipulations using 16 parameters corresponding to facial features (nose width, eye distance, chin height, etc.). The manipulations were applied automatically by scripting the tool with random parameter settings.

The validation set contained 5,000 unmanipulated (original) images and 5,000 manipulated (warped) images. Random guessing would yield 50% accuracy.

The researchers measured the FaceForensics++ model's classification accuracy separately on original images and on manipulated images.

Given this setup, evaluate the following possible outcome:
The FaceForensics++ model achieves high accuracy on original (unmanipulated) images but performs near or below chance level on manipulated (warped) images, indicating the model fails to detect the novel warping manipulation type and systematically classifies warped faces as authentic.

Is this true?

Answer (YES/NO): YES